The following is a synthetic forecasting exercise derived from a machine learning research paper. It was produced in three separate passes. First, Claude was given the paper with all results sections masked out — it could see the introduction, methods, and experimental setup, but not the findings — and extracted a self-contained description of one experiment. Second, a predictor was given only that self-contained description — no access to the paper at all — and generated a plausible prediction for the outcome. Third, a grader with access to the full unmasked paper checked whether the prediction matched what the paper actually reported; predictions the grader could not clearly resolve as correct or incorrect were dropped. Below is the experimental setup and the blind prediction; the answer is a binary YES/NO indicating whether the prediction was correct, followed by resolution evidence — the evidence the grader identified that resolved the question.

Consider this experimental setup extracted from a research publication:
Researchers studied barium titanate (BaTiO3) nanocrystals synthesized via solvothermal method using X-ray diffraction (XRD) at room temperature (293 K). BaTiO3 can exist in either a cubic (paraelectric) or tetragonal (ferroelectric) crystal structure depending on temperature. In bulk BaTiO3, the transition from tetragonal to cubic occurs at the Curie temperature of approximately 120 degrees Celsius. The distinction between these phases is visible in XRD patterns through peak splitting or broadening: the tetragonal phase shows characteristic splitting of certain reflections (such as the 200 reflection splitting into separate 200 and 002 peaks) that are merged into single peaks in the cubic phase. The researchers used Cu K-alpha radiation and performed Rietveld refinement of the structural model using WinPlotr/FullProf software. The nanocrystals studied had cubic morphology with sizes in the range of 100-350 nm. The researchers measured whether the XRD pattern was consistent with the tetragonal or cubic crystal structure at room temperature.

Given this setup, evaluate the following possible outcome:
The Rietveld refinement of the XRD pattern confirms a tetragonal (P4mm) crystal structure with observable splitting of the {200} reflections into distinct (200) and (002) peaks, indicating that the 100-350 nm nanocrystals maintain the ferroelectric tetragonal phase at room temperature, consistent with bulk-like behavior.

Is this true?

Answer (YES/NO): YES